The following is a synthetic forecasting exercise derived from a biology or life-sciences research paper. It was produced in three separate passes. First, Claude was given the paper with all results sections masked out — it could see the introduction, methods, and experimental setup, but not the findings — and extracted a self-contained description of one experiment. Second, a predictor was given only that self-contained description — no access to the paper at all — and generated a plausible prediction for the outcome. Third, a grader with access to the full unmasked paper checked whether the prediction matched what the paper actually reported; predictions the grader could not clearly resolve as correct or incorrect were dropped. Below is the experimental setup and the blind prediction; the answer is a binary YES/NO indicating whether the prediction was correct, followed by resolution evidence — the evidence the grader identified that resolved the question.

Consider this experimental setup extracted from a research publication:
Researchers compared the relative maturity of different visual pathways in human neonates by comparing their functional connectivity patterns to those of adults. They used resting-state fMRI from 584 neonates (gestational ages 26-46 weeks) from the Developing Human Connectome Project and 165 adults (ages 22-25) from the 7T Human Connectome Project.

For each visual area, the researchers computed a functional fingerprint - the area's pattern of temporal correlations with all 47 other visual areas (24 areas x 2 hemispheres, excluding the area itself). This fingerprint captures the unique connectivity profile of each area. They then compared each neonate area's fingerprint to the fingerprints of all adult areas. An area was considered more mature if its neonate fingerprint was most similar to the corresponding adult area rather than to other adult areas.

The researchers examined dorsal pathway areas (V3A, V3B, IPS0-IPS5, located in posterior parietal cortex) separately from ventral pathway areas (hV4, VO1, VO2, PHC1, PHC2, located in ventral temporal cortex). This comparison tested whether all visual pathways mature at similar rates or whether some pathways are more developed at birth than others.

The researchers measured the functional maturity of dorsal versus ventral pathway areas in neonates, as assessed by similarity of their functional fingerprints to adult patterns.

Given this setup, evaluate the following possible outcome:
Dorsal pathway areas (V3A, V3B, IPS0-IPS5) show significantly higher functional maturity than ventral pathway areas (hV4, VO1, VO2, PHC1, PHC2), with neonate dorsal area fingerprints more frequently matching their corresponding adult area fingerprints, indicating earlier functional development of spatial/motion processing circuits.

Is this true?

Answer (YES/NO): YES